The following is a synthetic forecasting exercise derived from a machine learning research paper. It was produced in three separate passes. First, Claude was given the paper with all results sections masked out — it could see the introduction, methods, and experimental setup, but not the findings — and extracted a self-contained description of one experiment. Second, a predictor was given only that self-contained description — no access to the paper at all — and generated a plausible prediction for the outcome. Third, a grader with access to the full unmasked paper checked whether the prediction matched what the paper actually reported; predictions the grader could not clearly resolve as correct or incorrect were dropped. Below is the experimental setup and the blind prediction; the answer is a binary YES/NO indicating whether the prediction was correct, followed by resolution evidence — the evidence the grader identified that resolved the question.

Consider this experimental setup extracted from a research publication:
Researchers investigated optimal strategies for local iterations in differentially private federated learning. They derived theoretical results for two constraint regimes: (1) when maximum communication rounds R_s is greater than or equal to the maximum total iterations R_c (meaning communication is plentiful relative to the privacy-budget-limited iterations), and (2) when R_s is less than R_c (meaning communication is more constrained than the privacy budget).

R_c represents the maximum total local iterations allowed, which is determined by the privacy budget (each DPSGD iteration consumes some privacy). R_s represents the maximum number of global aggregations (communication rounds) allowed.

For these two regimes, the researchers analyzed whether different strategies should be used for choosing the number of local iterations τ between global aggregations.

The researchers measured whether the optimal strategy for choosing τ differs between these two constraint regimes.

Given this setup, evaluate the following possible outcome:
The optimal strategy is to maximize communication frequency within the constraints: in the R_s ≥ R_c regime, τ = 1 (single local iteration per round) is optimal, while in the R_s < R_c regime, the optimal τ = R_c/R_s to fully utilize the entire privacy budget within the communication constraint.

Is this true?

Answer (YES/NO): NO